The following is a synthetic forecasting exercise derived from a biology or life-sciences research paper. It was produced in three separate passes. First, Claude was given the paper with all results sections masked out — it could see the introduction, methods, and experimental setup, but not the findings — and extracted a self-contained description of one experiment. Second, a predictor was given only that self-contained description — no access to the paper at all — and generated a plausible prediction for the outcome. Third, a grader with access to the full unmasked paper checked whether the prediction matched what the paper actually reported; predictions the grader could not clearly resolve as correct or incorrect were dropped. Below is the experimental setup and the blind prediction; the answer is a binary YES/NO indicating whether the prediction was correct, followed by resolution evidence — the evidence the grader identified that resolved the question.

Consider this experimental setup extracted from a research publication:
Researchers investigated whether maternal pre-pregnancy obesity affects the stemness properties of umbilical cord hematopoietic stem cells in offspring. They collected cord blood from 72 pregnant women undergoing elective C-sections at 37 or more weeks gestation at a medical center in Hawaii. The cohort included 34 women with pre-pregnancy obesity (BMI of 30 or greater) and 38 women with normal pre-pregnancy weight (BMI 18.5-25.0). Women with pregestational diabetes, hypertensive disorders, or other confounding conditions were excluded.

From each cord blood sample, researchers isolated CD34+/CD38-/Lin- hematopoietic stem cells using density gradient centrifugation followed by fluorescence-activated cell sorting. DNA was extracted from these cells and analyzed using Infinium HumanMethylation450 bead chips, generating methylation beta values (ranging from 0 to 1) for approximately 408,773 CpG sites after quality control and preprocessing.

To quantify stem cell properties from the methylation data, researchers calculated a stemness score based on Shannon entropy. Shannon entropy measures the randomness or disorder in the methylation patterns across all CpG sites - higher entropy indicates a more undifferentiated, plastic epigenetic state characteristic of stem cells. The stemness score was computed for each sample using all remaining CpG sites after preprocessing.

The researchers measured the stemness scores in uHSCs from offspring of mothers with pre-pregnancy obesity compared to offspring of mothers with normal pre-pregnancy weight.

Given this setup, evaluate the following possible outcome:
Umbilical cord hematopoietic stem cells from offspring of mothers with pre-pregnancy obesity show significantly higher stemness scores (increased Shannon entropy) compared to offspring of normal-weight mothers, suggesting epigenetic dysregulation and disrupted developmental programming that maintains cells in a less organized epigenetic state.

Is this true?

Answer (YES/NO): YES